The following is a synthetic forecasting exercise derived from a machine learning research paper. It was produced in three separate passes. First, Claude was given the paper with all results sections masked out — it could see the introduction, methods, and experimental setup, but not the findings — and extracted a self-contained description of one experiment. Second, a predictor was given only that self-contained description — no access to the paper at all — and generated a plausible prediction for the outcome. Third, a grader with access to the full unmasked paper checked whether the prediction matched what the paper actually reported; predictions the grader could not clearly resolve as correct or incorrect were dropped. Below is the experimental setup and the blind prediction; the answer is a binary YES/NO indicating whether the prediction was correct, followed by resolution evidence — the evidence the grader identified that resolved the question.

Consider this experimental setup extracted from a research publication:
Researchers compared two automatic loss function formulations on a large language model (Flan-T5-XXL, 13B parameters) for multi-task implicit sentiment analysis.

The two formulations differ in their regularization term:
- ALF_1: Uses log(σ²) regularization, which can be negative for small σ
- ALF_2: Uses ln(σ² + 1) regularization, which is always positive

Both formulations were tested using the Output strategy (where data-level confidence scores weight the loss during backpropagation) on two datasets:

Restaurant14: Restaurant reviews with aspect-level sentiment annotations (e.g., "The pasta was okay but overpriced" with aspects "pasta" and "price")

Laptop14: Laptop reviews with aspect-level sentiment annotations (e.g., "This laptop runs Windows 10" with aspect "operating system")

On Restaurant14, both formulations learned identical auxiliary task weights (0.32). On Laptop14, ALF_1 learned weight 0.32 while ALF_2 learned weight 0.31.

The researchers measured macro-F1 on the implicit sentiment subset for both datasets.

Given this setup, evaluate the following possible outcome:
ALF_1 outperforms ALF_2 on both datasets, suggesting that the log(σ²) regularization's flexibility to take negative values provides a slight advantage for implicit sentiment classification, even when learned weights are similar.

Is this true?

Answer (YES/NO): NO